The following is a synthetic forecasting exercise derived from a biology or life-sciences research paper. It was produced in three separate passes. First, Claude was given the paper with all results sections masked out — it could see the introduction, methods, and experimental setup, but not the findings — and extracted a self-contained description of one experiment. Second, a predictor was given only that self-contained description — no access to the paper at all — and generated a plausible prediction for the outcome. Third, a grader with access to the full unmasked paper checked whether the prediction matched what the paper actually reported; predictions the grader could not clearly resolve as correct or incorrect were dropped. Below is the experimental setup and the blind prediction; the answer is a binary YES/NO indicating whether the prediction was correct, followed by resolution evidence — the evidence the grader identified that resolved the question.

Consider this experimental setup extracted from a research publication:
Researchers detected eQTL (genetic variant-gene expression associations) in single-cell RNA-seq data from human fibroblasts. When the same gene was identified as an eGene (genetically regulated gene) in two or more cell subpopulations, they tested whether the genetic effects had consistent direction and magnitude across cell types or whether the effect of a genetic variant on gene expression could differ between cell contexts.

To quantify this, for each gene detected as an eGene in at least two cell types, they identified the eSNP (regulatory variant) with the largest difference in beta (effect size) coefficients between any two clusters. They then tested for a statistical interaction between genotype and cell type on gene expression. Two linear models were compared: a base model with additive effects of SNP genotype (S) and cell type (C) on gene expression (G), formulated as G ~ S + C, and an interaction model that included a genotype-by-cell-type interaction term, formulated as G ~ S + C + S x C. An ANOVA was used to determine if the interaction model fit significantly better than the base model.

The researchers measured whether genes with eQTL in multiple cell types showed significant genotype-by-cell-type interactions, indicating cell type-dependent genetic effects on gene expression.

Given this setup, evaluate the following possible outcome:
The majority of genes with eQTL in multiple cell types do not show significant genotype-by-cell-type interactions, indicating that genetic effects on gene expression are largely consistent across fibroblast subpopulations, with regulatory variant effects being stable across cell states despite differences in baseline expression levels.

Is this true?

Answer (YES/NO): NO